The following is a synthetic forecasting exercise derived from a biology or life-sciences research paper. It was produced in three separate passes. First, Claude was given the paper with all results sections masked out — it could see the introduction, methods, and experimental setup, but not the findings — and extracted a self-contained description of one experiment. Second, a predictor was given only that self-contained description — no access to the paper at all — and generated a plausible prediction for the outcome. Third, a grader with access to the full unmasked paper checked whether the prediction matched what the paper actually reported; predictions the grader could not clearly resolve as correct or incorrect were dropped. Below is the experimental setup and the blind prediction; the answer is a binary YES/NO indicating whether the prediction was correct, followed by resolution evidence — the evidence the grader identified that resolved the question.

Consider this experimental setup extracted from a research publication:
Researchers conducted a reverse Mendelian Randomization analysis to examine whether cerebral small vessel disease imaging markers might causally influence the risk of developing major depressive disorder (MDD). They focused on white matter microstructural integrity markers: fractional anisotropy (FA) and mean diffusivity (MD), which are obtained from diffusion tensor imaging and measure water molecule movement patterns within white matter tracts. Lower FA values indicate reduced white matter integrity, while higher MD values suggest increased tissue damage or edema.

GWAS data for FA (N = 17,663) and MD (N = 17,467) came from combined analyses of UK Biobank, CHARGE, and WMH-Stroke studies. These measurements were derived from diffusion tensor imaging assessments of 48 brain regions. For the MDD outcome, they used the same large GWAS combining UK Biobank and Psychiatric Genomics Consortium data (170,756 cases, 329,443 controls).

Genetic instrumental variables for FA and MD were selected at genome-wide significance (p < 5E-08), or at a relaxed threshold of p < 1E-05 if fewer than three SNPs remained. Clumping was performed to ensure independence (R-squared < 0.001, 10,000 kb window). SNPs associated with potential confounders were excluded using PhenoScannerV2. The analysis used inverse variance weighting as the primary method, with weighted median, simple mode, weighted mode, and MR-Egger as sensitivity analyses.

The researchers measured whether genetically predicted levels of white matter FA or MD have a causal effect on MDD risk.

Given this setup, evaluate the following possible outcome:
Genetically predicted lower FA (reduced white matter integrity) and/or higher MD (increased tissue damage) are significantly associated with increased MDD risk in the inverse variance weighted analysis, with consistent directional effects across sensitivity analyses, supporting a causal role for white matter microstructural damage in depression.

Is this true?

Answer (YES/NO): NO